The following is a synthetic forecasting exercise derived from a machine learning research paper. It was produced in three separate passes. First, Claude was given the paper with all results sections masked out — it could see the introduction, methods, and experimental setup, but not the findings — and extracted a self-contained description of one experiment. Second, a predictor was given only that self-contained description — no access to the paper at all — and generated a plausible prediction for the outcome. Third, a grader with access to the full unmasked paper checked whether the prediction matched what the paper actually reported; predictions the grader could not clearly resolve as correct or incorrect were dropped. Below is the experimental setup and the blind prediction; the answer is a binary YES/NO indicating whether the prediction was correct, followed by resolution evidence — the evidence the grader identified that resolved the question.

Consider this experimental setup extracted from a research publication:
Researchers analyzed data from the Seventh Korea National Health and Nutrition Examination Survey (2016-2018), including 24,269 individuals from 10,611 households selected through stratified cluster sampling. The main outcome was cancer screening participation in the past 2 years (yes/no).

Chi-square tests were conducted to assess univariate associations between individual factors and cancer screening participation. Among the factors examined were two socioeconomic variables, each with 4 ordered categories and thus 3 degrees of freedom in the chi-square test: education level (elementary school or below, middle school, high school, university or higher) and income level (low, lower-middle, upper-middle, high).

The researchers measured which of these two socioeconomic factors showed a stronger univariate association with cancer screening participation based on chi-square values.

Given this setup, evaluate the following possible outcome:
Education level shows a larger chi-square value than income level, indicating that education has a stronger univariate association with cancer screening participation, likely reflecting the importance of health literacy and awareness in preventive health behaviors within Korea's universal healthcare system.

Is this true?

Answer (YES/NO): NO